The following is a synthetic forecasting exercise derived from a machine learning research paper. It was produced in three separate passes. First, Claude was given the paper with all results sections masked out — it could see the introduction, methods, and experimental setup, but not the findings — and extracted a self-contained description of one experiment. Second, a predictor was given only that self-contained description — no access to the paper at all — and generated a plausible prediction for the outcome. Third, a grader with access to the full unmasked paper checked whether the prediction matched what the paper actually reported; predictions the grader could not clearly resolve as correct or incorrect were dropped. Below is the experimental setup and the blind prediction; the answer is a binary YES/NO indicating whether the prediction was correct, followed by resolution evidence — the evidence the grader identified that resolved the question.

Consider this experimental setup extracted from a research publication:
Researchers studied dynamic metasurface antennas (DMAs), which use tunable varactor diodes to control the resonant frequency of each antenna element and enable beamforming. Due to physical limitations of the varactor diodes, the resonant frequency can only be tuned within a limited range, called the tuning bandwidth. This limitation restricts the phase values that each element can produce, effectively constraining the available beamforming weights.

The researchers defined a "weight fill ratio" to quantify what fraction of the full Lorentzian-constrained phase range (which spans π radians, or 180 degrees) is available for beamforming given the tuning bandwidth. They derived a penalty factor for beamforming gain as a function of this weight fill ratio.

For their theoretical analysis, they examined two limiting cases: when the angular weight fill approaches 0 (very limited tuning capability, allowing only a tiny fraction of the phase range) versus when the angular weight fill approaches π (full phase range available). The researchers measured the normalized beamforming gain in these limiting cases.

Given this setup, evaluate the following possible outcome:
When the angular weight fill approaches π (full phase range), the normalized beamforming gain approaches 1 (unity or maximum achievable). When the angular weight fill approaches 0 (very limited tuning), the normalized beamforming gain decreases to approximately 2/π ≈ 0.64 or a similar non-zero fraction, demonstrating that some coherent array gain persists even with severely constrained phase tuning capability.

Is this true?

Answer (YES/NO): NO